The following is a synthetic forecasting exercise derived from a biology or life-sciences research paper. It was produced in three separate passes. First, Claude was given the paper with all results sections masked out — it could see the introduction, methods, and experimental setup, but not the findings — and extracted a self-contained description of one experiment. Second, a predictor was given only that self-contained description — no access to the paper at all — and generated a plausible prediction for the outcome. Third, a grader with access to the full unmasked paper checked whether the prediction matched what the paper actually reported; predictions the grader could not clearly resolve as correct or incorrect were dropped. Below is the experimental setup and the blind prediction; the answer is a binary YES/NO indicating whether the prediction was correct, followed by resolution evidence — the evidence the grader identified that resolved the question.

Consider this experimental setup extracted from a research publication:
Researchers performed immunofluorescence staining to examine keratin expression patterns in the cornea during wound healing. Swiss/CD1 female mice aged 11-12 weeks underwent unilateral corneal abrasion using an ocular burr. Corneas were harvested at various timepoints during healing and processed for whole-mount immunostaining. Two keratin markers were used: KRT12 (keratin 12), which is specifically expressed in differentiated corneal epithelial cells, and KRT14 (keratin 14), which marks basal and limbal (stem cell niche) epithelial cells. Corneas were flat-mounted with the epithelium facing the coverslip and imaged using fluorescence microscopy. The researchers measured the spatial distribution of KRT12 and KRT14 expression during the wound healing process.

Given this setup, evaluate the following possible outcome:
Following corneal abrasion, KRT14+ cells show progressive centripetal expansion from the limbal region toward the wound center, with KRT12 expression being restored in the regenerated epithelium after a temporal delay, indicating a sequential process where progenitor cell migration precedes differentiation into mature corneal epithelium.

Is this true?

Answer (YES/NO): NO